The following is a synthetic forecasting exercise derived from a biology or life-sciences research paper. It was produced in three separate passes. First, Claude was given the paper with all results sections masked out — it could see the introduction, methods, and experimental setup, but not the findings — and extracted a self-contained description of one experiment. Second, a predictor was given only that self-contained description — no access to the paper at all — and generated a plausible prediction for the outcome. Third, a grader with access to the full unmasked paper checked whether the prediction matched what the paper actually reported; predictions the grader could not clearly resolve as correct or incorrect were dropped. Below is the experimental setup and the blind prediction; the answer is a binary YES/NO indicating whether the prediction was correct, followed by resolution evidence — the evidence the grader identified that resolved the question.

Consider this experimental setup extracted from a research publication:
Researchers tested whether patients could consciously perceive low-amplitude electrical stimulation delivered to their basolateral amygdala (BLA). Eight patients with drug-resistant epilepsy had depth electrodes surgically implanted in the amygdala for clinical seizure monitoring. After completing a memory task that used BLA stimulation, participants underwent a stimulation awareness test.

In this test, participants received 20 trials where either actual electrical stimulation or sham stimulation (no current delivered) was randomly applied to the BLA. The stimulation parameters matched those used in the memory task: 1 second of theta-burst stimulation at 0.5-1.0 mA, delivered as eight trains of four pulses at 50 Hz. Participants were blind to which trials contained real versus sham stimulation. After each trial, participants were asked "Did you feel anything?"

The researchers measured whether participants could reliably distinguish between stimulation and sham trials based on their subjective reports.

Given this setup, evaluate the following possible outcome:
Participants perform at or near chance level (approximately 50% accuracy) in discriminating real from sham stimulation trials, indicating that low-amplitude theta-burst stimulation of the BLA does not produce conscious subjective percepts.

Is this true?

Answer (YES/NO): YES